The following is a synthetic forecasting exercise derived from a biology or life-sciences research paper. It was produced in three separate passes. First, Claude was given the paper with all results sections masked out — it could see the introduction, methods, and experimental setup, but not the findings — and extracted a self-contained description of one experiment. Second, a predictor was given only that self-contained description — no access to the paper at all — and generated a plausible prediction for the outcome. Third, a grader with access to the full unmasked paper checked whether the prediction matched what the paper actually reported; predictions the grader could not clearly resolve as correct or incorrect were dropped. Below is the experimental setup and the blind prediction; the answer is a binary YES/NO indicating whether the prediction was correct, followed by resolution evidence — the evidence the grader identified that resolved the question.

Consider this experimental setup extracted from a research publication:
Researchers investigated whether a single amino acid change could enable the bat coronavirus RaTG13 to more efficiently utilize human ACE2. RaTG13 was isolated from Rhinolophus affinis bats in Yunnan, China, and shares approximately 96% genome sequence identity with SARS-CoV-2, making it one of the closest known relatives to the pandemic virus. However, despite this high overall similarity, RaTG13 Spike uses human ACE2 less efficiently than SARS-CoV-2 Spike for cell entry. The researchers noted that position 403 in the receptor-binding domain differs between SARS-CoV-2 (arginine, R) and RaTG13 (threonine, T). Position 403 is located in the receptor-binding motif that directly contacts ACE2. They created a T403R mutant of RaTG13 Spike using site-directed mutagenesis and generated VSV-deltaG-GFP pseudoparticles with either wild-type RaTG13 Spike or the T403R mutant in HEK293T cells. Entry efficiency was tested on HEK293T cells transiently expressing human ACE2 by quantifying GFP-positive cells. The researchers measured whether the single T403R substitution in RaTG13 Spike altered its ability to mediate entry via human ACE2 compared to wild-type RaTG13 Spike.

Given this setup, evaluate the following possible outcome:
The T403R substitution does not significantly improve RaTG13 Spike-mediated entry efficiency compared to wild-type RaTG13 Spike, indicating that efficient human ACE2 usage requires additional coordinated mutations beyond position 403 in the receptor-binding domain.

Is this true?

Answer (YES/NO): NO